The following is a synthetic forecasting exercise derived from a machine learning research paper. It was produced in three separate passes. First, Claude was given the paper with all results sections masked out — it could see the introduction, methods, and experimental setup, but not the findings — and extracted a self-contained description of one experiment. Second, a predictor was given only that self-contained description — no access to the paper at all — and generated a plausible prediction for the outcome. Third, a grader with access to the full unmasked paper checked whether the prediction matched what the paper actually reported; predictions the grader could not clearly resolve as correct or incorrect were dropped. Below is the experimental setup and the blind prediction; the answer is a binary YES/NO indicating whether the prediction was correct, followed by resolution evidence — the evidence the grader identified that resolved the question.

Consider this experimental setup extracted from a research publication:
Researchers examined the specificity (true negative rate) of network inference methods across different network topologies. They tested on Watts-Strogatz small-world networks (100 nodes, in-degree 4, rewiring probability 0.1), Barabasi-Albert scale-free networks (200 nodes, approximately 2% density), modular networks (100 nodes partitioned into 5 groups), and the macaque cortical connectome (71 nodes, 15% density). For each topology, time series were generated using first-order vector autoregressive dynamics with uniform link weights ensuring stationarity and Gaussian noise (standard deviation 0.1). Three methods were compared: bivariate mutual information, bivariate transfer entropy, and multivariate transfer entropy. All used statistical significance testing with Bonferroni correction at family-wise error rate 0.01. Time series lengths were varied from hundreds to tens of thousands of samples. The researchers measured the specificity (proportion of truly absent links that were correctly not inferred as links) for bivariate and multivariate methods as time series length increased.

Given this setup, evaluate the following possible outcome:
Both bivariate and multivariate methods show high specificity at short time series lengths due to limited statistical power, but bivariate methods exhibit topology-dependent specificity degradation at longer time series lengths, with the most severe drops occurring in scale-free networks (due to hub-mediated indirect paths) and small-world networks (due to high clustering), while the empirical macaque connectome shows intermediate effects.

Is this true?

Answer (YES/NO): NO